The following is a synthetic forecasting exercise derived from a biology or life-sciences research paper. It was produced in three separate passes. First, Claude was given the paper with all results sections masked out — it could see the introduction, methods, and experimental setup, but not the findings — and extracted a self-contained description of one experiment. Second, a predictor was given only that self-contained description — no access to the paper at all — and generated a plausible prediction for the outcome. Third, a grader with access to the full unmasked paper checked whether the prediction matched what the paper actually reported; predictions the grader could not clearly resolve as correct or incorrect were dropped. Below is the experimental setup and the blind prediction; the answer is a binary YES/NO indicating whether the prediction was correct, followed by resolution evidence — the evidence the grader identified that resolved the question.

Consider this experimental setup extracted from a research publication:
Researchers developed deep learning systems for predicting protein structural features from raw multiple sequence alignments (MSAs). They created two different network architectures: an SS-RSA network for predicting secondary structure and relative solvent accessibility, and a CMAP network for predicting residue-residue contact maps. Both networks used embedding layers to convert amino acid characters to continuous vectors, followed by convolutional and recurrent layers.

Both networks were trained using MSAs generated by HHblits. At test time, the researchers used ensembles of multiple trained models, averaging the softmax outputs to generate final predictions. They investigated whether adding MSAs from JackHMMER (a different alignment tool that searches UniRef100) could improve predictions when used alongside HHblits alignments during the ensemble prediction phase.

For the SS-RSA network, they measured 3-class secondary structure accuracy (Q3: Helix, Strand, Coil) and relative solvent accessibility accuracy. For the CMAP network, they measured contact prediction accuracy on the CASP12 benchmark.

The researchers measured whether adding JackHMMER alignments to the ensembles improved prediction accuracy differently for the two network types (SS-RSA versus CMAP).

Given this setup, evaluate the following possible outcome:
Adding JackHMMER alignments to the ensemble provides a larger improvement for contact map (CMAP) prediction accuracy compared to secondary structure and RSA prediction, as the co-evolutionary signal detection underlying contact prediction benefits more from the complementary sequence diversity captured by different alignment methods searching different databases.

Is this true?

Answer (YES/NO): YES